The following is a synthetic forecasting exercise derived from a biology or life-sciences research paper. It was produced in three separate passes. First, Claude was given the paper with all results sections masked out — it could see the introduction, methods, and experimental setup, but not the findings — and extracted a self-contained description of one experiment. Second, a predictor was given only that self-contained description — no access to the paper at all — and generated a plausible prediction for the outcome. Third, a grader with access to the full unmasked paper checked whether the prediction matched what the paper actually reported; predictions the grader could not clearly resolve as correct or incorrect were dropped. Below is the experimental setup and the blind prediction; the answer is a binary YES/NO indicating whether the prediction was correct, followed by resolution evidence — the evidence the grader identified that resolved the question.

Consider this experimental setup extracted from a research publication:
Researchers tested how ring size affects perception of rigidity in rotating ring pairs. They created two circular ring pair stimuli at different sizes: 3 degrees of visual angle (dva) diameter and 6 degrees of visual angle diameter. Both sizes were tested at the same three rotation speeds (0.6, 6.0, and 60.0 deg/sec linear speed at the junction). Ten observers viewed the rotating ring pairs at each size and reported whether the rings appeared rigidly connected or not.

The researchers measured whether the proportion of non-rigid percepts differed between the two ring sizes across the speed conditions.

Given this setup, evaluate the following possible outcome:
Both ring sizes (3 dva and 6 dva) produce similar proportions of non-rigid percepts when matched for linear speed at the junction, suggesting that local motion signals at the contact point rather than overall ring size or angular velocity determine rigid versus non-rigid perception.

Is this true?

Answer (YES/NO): YES